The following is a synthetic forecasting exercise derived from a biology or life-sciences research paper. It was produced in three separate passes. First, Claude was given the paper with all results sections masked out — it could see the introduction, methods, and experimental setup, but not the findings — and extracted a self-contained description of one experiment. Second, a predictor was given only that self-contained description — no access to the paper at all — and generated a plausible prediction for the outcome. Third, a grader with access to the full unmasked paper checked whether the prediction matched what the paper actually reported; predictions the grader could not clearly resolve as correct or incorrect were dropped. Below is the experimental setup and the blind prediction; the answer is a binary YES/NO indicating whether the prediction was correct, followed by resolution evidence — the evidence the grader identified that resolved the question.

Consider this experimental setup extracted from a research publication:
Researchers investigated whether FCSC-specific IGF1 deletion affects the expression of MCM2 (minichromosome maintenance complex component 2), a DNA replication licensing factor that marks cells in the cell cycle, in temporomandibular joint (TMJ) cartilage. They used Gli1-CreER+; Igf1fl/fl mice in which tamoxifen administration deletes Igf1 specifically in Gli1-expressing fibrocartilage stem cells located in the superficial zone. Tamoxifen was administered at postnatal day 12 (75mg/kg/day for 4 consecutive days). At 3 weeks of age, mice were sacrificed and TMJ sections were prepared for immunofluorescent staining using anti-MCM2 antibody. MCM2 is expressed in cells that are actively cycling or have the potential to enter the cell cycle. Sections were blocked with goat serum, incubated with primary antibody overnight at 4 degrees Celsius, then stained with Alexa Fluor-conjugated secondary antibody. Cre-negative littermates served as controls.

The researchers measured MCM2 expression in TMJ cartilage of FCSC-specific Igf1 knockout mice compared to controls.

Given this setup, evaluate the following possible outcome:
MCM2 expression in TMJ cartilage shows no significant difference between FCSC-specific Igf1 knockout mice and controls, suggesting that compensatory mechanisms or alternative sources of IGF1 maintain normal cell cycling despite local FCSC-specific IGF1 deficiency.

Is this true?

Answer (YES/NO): NO